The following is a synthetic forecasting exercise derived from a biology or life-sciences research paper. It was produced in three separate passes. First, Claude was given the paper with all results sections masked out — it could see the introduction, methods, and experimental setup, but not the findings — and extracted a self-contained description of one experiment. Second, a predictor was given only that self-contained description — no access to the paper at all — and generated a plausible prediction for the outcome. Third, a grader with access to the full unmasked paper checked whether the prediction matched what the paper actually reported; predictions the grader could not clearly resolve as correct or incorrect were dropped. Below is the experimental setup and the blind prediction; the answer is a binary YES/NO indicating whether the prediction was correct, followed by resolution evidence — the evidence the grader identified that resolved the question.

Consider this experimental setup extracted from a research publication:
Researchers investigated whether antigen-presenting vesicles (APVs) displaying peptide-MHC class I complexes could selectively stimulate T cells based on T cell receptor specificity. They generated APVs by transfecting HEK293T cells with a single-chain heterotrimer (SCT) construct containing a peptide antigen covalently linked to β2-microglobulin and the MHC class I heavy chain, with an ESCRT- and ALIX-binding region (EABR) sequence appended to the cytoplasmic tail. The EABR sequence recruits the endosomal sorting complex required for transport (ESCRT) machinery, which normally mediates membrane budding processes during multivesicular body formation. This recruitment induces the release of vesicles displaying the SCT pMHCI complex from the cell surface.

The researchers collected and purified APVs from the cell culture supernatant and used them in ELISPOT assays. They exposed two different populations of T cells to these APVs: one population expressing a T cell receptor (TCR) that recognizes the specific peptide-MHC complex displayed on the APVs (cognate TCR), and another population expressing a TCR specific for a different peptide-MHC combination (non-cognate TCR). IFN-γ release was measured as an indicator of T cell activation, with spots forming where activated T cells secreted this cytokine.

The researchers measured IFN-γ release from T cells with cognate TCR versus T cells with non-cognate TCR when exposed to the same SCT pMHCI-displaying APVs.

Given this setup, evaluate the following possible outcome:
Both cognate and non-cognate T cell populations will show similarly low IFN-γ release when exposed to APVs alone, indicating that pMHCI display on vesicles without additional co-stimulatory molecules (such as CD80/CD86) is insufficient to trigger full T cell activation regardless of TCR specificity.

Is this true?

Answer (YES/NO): NO